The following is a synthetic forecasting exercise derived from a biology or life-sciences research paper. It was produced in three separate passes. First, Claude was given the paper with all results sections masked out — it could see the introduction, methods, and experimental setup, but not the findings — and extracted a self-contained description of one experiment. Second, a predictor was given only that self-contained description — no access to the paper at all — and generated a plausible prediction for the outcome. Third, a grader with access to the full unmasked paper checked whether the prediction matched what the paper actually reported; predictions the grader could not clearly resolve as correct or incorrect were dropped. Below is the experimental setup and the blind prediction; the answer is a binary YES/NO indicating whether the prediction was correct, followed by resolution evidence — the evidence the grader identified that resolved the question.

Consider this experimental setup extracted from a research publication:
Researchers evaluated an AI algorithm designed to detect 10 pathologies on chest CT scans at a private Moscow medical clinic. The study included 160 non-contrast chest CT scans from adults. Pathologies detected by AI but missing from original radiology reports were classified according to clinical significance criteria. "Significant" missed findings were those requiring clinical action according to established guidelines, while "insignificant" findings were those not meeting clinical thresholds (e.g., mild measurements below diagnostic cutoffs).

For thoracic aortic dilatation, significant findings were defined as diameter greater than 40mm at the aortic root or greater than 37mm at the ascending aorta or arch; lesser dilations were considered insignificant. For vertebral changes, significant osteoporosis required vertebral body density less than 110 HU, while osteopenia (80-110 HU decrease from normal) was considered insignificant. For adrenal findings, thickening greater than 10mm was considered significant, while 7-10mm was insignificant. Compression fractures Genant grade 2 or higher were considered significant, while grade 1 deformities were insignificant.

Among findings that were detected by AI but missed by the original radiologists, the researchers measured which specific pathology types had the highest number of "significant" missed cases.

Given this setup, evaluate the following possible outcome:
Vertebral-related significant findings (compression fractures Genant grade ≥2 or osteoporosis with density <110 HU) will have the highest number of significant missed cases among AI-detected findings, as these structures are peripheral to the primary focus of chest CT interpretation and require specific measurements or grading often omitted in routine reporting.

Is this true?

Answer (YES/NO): NO